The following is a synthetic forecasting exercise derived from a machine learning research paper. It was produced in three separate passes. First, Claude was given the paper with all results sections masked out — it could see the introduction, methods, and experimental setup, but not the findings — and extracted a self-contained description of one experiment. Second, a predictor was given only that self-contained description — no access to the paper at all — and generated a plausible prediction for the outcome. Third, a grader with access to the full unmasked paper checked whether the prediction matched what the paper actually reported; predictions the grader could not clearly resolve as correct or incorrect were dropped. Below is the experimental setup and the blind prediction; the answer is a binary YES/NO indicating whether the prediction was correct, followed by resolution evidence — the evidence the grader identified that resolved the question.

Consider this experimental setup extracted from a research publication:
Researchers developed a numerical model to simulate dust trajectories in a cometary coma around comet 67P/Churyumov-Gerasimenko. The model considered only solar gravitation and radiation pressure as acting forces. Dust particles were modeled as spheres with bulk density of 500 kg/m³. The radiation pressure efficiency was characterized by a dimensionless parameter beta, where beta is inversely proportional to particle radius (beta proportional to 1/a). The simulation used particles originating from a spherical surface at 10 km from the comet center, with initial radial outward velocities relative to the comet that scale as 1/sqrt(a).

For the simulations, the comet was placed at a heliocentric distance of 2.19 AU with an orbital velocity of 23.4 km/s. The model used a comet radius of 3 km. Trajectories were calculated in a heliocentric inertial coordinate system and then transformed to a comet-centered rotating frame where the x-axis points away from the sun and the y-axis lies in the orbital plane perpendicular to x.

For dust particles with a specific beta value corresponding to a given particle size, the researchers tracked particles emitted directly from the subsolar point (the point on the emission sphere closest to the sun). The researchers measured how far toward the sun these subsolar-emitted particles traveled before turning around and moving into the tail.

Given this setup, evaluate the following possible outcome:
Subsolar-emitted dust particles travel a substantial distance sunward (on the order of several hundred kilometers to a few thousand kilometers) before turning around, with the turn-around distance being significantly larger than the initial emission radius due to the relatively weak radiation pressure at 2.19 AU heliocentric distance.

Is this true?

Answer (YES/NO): YES